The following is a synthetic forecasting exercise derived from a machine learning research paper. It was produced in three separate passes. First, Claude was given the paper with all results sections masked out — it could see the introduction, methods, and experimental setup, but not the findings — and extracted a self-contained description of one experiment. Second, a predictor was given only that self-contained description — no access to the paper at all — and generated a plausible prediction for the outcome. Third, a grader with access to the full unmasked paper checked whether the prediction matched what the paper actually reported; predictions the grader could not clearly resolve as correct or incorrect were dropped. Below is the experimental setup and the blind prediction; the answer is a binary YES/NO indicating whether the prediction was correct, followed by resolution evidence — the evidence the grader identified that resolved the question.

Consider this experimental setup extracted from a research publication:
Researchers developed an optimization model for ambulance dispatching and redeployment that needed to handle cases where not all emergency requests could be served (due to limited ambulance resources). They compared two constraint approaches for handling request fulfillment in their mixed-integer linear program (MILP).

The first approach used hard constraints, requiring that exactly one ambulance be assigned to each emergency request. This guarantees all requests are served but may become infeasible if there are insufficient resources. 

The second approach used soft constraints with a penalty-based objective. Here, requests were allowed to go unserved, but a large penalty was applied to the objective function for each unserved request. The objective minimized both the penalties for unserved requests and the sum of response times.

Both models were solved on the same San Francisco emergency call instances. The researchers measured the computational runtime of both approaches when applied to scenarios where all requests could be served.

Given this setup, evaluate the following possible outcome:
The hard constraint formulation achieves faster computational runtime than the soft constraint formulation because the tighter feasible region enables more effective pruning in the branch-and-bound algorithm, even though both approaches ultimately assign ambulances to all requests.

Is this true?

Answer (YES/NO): YES